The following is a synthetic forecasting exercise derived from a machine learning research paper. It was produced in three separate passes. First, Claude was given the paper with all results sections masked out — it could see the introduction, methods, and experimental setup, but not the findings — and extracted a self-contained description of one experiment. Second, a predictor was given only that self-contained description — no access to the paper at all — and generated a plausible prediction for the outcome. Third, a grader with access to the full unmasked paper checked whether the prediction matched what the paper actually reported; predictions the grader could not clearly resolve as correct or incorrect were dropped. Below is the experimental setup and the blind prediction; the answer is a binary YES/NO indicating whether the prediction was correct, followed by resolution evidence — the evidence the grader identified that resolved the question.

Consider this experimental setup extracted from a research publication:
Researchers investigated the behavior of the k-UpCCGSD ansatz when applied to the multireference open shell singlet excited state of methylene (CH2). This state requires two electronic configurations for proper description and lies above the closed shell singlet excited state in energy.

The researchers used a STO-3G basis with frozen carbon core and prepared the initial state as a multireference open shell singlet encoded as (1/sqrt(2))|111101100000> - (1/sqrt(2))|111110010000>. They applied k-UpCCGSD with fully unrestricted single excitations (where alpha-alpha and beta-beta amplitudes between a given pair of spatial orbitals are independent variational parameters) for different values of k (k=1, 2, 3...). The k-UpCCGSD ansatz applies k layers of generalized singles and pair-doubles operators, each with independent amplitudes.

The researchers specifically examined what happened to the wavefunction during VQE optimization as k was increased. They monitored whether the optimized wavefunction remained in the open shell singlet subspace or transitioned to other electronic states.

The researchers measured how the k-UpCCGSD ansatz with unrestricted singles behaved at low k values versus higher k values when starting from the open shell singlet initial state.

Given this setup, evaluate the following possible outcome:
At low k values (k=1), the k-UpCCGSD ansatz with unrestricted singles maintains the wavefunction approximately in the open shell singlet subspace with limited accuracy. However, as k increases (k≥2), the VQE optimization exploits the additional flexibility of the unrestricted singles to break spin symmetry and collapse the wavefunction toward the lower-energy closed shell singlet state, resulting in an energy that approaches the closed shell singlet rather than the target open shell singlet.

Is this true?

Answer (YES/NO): NO